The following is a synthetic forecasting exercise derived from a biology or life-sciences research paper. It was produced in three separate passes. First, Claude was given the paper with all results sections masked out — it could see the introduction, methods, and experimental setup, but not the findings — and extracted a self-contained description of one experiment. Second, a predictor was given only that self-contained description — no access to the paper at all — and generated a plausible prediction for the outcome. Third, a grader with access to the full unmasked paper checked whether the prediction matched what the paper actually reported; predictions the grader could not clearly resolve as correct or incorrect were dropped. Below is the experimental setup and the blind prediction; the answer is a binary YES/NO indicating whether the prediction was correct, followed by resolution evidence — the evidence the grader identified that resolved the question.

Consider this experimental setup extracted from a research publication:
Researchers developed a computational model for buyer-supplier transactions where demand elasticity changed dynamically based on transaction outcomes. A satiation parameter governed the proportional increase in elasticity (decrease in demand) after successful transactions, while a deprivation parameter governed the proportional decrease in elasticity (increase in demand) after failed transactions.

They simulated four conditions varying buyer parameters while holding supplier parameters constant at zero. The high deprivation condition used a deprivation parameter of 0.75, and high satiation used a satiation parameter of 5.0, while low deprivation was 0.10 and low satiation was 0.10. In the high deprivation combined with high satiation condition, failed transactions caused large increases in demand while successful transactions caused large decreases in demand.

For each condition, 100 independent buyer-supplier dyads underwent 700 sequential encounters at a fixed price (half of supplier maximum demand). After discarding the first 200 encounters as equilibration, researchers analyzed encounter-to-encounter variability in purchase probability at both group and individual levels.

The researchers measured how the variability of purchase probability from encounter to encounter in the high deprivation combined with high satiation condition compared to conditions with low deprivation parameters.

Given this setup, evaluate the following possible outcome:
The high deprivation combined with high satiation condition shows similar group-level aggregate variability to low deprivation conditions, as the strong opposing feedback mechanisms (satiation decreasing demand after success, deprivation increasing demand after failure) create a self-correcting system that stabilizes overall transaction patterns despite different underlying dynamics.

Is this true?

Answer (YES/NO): NO